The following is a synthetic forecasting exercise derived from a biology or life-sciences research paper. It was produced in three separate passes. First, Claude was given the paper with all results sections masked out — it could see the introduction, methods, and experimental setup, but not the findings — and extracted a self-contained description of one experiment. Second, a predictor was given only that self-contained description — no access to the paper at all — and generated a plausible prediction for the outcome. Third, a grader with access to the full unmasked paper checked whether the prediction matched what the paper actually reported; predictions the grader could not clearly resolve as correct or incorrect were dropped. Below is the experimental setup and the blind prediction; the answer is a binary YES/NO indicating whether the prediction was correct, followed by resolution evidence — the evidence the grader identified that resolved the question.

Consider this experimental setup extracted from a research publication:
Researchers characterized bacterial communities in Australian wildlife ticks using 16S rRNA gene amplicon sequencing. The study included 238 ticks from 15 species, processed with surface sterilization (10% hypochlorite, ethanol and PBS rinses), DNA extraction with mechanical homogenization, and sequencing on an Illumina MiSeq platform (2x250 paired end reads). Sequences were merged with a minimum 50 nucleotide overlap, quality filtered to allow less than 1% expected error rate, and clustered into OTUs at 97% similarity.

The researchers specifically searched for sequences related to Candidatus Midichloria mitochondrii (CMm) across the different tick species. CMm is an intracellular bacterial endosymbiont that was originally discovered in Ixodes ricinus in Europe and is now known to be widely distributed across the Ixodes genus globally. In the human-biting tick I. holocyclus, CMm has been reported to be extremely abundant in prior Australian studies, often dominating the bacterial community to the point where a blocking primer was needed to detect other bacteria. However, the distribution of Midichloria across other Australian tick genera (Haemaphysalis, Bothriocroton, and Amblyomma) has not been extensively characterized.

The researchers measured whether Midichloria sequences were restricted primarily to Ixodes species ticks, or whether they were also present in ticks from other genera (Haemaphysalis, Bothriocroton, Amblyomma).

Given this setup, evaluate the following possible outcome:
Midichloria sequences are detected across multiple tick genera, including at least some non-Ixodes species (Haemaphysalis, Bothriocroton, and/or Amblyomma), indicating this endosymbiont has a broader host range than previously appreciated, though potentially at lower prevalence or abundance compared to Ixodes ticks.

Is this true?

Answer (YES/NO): YES